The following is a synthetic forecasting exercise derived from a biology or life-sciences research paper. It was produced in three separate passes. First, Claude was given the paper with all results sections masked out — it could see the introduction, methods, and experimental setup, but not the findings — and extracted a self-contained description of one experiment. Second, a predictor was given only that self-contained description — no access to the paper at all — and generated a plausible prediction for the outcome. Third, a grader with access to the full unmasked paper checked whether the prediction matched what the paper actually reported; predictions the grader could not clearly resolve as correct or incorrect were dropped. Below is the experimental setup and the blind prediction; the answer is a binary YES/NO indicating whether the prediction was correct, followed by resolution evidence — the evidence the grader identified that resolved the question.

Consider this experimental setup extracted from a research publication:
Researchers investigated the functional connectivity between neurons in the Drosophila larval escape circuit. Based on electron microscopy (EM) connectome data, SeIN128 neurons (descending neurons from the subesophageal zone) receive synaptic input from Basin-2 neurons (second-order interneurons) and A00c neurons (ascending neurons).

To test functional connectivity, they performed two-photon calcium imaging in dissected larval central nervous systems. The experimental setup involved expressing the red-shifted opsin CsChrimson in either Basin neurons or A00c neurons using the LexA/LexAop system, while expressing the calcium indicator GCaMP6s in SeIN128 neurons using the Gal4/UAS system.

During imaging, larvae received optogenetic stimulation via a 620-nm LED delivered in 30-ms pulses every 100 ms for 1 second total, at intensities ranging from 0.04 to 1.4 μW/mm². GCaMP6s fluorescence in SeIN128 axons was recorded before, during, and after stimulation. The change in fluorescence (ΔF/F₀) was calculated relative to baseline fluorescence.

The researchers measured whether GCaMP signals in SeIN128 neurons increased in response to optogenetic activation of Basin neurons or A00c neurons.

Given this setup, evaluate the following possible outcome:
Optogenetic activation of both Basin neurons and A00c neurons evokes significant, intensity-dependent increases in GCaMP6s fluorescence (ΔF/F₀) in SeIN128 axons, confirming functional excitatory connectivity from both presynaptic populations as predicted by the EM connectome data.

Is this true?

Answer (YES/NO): YES